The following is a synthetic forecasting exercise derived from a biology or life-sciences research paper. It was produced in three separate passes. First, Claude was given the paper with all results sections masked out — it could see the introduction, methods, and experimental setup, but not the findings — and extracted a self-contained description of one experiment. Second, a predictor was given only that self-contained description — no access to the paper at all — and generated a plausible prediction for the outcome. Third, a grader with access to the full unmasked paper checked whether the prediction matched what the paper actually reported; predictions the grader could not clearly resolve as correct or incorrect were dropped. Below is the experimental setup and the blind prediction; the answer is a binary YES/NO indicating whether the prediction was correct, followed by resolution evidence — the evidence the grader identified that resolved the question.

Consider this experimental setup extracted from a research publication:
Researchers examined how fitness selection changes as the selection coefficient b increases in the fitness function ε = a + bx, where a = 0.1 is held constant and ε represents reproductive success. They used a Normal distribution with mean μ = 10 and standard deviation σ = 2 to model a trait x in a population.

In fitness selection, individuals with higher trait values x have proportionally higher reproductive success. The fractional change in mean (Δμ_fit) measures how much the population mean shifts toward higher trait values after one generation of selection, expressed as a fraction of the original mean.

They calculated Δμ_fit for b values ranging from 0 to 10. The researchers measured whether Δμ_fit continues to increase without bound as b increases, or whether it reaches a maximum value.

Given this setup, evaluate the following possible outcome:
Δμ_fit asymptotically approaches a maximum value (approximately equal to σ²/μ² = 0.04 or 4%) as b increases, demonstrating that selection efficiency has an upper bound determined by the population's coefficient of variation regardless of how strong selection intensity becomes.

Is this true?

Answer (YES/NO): YES